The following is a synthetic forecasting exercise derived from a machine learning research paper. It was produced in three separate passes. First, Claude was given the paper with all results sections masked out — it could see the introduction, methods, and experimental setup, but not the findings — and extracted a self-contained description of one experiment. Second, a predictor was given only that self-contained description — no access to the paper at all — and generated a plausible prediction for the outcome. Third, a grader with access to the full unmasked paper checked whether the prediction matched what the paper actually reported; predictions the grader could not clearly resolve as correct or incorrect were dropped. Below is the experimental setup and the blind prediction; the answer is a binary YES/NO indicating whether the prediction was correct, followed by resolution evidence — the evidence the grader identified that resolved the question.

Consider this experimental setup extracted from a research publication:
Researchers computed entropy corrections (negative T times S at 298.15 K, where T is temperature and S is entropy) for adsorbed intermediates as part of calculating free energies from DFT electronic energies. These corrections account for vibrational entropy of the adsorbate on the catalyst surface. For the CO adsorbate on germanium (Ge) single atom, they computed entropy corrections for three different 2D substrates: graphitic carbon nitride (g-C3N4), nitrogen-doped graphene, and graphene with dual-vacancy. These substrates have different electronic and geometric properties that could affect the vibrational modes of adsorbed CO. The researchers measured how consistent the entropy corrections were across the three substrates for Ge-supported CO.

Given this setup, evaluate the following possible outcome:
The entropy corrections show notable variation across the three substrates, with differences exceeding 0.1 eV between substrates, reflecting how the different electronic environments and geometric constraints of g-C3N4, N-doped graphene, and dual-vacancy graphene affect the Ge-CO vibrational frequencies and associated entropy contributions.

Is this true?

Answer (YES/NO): NO